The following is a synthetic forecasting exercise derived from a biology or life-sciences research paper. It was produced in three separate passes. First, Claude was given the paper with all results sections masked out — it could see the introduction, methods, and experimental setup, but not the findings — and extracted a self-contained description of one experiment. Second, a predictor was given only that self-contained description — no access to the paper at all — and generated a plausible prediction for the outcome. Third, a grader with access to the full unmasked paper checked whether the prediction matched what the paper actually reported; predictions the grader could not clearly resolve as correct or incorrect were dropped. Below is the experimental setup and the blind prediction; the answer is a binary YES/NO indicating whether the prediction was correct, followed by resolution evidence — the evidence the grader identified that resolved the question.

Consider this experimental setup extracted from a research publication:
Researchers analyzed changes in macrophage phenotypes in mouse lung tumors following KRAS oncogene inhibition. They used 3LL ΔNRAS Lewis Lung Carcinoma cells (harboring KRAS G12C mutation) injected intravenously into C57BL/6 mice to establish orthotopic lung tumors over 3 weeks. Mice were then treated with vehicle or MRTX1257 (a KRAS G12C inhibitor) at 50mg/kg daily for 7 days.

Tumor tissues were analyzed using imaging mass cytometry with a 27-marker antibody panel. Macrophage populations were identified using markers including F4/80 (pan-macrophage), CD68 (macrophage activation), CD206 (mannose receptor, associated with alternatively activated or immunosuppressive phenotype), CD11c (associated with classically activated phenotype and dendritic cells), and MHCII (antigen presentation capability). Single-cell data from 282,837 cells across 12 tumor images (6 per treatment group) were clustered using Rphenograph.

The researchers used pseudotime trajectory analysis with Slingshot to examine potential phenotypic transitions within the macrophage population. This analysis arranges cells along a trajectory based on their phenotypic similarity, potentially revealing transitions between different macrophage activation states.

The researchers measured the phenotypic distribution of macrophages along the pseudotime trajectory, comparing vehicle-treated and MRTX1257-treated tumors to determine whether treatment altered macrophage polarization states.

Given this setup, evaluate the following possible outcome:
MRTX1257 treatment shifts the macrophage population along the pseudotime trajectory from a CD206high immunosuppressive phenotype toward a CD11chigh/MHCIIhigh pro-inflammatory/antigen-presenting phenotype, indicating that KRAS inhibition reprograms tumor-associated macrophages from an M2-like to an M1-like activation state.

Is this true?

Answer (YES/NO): NO